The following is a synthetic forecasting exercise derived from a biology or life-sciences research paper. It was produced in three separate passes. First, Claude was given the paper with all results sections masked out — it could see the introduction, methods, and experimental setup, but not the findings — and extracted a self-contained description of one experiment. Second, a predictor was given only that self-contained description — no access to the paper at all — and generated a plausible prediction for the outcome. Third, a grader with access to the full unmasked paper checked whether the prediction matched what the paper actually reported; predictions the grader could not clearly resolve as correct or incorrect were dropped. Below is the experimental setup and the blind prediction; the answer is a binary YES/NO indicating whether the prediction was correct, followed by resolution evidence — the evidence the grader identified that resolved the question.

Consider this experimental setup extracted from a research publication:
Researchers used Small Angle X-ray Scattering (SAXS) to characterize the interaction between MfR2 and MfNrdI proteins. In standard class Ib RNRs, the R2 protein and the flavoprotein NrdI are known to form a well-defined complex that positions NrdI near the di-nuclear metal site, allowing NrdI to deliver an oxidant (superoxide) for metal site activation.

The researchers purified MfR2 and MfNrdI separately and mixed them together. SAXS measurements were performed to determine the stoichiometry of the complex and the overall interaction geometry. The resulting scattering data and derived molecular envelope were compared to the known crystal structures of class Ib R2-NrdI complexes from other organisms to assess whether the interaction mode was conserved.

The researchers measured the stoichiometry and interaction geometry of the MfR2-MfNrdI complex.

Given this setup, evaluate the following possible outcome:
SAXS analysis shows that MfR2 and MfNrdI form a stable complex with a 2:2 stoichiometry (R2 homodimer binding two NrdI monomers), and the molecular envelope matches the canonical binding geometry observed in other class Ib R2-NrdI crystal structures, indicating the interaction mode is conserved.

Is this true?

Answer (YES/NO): YES